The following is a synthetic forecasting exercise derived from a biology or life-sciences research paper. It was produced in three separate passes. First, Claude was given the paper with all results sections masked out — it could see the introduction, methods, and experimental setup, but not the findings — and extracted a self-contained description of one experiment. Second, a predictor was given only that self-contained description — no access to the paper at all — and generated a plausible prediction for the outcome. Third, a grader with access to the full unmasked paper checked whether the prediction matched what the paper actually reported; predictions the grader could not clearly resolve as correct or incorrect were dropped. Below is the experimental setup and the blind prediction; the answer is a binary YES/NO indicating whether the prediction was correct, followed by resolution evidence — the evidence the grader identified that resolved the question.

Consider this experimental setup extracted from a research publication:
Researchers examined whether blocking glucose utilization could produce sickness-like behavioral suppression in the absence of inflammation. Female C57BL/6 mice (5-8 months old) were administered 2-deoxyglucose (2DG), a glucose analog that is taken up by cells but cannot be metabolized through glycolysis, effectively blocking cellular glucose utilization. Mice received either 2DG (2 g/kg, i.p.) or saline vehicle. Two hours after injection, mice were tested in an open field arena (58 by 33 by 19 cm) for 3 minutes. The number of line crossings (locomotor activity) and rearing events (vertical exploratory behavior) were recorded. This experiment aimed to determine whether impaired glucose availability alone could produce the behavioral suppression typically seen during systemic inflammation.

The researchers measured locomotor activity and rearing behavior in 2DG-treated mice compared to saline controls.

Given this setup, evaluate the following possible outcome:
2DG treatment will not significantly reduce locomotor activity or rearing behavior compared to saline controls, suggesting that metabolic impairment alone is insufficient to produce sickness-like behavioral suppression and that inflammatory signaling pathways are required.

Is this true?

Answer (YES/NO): NO